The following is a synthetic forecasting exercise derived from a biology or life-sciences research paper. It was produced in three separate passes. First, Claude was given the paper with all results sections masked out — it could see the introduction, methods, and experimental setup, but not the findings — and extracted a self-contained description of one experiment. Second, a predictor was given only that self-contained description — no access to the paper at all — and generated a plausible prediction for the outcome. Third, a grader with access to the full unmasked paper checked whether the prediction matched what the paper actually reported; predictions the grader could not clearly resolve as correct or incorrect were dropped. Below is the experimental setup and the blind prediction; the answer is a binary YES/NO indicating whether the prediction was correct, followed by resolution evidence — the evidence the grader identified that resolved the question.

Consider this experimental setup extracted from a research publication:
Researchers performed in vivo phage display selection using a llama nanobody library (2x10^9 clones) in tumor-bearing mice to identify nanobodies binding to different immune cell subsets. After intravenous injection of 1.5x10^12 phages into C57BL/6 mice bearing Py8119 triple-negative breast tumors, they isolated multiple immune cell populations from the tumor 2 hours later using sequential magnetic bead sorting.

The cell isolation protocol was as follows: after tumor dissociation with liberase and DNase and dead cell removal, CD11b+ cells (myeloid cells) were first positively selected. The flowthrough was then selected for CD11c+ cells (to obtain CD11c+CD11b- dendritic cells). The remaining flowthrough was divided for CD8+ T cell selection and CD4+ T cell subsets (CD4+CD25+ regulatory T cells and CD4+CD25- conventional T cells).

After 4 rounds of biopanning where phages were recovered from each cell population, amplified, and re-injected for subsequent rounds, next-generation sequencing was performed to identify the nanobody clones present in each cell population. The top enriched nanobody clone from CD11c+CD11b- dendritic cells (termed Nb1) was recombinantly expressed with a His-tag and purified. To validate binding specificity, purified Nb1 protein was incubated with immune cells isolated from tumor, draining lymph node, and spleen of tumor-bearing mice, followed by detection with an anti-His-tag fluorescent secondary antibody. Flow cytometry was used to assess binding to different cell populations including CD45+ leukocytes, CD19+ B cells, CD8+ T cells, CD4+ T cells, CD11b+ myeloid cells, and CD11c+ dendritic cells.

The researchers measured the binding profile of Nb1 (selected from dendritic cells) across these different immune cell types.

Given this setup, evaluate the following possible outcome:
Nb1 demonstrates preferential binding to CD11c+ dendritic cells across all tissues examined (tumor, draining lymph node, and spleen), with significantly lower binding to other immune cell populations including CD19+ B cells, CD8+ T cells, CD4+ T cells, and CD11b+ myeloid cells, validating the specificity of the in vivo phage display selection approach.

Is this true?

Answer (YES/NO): NO